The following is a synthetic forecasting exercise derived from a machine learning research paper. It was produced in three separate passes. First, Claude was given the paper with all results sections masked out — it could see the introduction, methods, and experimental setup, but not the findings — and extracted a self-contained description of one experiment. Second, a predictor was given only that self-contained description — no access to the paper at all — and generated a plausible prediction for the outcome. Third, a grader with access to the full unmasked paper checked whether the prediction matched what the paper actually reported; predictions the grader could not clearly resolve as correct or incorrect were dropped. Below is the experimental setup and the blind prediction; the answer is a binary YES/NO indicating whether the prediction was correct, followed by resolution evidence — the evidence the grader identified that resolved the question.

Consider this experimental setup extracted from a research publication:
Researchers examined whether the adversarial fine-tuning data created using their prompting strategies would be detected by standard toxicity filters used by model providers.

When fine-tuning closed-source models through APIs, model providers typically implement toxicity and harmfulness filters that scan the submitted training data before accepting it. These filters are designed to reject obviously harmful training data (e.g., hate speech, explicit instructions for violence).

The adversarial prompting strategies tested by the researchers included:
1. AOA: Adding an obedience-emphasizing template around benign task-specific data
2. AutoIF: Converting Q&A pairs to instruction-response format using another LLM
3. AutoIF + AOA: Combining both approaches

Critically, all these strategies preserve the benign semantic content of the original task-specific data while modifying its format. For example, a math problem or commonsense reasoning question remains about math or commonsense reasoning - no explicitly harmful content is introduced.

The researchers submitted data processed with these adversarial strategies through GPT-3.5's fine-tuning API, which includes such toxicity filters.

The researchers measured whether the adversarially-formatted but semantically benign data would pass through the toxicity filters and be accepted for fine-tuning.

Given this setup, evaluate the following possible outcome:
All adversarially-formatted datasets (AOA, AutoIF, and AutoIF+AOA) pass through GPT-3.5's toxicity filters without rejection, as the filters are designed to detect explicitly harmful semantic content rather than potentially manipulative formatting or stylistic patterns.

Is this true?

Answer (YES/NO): YES